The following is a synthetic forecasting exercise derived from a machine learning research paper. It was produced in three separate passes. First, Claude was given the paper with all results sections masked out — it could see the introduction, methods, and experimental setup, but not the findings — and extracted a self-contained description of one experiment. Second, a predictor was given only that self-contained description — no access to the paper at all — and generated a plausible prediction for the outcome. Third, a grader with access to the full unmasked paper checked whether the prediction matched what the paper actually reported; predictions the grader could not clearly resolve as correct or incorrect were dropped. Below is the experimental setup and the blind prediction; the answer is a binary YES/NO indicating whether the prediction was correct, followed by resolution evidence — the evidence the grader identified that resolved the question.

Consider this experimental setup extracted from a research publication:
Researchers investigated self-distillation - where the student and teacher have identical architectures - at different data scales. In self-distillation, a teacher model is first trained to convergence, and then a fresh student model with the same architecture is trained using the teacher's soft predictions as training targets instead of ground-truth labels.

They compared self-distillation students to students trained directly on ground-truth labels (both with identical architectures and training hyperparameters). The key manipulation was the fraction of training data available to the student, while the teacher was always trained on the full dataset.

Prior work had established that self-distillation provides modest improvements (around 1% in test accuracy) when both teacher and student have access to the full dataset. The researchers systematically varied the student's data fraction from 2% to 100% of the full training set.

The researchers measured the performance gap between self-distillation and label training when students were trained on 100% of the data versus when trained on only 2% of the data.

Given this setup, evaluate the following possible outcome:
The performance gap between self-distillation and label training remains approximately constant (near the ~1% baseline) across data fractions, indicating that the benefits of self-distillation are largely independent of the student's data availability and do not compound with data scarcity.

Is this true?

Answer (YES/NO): NO